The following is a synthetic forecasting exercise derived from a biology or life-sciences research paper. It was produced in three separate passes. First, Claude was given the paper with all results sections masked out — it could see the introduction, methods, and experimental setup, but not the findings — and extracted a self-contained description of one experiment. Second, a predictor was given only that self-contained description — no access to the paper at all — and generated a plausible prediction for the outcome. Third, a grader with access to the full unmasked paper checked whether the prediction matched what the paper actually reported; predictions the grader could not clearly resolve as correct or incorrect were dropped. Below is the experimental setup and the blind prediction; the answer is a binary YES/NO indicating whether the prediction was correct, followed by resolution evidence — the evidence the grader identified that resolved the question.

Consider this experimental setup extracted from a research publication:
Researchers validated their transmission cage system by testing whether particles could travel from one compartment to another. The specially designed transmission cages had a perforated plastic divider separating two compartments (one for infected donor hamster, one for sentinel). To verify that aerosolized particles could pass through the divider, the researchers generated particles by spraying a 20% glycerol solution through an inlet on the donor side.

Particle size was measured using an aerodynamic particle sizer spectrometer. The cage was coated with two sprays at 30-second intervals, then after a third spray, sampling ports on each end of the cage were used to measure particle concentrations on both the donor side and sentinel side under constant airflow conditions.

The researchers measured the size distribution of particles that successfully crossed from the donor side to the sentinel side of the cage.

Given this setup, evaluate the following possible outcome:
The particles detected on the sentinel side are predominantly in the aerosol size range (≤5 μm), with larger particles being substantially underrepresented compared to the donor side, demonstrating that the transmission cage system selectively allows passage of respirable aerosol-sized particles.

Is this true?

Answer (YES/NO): NO